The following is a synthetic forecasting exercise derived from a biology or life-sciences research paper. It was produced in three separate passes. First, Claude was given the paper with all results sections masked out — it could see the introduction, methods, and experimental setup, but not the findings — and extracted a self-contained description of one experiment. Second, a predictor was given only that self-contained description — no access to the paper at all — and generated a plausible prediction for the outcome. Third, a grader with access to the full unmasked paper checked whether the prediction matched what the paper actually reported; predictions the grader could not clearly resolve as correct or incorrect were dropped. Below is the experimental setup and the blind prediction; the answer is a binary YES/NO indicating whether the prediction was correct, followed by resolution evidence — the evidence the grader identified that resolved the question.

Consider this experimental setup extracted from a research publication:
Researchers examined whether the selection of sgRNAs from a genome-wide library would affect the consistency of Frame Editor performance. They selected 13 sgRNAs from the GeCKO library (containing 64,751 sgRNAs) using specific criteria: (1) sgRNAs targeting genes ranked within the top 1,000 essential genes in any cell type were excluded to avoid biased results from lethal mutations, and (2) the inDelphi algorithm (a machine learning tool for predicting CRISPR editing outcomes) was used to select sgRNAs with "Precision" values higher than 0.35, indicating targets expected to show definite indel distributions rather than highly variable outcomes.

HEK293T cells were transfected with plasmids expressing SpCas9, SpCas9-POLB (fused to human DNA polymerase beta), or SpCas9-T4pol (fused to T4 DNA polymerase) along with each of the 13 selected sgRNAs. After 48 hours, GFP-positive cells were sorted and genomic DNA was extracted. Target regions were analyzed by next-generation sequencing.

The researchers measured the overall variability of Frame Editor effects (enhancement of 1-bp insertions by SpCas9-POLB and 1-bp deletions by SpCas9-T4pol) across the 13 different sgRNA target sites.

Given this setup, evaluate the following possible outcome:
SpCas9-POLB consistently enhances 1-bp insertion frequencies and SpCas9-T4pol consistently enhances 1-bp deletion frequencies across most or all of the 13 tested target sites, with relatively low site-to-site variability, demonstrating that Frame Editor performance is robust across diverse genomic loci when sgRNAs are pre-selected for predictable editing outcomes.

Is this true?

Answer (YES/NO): NO